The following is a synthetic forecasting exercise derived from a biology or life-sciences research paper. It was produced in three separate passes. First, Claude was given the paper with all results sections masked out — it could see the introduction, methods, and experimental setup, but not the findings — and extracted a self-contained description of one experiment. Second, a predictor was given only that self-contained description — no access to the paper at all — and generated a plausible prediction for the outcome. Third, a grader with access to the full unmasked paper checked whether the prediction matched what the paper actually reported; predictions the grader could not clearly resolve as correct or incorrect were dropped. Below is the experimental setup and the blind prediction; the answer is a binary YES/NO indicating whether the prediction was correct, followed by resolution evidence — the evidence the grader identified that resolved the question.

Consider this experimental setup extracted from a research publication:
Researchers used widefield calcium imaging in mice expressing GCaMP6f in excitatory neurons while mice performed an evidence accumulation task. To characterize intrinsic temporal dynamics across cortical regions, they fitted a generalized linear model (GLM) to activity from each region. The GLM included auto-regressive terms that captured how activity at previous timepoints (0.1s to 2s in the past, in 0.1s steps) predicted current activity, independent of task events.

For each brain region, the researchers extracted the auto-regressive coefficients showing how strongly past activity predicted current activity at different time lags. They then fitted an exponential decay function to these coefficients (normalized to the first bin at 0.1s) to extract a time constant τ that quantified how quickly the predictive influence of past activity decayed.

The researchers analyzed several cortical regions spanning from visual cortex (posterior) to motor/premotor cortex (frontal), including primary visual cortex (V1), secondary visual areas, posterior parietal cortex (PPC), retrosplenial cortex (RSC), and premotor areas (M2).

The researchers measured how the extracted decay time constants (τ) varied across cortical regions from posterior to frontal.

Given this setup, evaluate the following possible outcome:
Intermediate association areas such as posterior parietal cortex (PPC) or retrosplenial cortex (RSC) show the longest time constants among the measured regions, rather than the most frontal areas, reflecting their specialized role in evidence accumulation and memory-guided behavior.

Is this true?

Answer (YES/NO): NO